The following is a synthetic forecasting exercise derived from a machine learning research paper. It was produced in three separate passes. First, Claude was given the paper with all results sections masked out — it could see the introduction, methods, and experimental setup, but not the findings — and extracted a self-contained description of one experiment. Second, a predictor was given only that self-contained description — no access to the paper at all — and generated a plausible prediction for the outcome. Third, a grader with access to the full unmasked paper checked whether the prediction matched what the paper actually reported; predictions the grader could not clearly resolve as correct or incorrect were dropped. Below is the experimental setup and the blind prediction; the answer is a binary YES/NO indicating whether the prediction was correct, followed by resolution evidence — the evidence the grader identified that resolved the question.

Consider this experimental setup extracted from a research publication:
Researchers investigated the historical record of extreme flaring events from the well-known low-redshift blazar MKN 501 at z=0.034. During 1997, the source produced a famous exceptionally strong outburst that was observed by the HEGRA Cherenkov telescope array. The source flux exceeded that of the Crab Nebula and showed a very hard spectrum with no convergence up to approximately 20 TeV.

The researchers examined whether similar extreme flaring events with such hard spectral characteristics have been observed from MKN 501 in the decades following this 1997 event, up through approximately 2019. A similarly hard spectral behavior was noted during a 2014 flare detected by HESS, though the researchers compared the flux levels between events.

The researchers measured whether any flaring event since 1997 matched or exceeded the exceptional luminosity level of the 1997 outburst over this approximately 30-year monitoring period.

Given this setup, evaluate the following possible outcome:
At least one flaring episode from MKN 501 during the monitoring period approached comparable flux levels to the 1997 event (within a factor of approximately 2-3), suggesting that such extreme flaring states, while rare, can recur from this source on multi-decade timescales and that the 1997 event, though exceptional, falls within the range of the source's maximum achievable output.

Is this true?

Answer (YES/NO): NO